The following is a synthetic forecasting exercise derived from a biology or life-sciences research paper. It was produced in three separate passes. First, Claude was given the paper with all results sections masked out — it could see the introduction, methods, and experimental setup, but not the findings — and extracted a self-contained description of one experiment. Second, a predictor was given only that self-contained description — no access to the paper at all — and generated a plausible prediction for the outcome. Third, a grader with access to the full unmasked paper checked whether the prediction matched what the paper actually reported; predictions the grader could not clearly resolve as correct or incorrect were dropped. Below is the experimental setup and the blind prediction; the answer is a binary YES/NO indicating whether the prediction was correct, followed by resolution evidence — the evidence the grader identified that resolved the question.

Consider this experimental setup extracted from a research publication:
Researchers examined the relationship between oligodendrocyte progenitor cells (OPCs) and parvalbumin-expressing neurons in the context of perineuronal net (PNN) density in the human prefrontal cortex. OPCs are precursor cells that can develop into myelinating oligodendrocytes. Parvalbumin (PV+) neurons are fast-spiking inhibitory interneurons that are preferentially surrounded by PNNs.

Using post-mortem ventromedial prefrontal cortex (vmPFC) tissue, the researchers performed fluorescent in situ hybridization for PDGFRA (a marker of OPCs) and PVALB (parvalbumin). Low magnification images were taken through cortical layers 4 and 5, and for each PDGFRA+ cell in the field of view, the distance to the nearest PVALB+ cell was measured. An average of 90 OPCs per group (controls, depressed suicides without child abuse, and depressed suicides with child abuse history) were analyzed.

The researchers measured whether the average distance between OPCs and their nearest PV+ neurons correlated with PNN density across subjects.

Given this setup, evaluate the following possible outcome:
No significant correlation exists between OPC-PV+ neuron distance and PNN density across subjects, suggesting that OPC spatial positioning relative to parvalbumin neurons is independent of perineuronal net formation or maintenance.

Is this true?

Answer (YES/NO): NO